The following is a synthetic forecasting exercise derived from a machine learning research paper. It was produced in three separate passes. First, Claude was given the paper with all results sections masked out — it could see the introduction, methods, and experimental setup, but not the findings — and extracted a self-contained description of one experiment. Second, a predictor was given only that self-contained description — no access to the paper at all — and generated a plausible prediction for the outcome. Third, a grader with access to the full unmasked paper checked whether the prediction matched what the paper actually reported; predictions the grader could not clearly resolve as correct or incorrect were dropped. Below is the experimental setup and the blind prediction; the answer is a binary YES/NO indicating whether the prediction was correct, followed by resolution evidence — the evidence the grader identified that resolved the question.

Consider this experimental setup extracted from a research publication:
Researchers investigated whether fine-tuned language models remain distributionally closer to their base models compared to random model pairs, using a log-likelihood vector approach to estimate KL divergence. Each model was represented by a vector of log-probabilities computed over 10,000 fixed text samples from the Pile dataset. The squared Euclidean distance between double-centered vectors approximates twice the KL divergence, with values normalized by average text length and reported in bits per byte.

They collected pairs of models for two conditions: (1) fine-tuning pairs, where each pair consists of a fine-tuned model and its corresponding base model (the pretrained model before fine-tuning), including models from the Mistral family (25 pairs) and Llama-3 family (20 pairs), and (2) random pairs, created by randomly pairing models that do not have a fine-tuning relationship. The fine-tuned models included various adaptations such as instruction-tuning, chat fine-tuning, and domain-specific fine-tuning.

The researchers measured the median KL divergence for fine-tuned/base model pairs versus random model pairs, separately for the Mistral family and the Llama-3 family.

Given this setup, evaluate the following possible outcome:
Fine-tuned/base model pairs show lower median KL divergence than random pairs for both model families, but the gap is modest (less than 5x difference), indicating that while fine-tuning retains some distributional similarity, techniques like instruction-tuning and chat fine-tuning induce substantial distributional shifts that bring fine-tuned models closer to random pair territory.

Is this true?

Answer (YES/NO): YES